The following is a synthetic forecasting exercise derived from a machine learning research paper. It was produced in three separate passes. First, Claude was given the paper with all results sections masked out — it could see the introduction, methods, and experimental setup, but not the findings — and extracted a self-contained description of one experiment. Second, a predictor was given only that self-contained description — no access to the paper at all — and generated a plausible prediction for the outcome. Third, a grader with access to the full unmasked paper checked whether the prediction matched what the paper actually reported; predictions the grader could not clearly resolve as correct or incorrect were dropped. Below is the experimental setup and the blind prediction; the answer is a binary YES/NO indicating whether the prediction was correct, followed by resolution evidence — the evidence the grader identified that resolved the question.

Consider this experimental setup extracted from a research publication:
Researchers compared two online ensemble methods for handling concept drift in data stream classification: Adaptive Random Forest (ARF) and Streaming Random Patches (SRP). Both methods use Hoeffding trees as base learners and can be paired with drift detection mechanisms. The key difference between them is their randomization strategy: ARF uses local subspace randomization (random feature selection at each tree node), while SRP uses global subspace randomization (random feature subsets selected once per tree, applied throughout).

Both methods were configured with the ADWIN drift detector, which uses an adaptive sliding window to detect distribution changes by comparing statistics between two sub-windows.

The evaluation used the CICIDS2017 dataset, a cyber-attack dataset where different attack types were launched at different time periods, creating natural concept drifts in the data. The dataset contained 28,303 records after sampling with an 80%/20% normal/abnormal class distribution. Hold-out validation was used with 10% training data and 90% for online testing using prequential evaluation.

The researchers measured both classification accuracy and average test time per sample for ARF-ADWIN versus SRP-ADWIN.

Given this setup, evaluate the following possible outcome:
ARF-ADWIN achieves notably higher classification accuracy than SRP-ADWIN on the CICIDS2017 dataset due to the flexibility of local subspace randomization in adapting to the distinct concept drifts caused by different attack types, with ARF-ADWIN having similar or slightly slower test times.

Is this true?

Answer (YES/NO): NO